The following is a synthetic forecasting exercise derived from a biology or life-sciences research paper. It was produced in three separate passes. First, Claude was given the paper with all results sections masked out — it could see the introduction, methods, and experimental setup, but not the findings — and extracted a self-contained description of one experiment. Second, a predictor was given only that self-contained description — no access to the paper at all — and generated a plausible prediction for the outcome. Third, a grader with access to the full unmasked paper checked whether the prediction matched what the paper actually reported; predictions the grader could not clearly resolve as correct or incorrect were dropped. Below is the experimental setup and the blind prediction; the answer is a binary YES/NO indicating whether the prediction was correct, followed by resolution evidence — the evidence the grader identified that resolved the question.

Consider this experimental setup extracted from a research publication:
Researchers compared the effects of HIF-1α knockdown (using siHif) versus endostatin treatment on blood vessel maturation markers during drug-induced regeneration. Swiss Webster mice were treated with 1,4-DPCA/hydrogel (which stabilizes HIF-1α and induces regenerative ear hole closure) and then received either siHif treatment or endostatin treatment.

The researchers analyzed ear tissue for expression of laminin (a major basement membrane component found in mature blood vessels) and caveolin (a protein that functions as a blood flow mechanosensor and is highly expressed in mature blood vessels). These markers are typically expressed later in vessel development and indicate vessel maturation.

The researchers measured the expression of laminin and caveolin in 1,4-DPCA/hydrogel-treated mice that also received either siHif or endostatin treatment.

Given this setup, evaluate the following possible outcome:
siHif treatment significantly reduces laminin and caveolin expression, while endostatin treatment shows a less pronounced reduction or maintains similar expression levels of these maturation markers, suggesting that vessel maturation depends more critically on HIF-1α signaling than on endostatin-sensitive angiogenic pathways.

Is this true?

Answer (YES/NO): NO